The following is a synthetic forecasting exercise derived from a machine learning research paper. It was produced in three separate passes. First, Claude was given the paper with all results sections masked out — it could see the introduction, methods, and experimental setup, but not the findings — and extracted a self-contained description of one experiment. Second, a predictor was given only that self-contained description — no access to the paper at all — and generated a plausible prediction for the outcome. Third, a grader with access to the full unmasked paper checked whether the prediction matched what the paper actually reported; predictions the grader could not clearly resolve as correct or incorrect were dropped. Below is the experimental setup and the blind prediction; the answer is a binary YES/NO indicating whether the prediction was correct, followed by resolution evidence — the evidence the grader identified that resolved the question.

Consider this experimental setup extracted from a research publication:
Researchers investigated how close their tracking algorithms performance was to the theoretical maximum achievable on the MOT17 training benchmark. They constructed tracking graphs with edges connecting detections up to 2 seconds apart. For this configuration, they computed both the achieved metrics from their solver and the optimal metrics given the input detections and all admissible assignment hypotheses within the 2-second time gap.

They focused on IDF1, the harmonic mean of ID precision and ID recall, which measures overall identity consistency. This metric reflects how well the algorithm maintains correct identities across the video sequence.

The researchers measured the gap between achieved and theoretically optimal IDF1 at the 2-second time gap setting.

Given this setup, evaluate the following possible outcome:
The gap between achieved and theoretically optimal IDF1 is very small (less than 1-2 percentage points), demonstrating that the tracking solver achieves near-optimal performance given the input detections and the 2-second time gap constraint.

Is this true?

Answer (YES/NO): NO